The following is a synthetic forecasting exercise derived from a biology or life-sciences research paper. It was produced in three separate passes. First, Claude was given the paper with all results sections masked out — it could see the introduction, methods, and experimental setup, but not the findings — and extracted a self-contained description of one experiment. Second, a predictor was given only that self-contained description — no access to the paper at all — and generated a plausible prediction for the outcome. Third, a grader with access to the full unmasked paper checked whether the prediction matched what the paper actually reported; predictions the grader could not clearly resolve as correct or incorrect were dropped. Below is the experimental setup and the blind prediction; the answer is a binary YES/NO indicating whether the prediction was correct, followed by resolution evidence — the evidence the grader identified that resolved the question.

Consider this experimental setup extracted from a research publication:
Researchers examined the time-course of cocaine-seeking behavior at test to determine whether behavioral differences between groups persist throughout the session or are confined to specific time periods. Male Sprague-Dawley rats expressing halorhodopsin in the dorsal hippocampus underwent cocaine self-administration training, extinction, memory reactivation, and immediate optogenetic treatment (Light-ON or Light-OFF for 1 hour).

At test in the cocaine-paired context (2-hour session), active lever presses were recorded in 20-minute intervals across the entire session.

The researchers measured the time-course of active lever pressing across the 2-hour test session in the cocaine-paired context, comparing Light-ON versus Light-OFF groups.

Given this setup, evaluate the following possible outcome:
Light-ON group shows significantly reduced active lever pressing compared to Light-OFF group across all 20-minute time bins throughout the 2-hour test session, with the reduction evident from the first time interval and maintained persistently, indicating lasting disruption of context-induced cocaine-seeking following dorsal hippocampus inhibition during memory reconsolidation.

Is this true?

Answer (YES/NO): YES